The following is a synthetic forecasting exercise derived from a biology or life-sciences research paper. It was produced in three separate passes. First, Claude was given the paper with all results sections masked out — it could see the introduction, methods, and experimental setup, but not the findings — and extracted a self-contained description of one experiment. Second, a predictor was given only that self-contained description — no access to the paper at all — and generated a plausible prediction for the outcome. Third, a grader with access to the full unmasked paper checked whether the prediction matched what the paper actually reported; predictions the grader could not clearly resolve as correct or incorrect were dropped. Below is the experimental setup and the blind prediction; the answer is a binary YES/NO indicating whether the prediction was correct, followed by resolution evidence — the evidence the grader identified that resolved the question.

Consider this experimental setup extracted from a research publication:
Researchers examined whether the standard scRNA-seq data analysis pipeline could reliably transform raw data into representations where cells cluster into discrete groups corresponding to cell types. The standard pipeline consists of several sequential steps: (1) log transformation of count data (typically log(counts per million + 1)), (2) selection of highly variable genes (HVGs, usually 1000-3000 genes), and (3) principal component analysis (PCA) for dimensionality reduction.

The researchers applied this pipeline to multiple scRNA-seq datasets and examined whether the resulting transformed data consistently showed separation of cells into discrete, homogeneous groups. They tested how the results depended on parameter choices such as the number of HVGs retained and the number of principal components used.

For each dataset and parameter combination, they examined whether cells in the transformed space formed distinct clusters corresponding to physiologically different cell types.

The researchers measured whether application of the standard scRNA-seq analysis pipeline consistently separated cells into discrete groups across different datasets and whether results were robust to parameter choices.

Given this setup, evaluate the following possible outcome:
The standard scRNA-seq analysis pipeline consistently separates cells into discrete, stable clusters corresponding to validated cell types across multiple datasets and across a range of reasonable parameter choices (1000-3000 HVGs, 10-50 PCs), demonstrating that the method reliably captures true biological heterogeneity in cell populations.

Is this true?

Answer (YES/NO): NO